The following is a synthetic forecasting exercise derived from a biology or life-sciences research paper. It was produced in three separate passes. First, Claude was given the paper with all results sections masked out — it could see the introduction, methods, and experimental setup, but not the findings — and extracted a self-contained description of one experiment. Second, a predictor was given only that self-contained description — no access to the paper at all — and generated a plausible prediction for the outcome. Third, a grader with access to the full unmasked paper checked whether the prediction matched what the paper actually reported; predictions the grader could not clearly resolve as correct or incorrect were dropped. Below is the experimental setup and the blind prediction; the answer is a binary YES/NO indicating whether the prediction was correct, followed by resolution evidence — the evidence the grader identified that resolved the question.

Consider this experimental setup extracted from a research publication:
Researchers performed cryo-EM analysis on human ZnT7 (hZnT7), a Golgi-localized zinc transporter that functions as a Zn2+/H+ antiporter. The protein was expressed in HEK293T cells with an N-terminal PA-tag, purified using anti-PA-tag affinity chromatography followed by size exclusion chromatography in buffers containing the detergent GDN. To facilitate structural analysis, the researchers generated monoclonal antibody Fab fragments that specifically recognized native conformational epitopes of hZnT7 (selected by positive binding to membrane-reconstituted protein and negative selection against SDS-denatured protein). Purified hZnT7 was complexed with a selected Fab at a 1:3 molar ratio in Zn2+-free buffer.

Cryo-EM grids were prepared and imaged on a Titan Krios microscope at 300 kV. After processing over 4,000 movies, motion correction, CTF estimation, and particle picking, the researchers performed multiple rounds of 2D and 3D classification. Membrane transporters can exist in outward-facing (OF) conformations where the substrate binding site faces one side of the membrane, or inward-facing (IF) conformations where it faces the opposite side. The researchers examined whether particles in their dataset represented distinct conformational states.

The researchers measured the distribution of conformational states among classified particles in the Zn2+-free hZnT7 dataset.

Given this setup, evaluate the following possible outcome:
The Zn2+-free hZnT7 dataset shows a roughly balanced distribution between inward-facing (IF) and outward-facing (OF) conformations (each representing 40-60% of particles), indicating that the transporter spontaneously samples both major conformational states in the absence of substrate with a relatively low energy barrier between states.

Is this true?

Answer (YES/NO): NO